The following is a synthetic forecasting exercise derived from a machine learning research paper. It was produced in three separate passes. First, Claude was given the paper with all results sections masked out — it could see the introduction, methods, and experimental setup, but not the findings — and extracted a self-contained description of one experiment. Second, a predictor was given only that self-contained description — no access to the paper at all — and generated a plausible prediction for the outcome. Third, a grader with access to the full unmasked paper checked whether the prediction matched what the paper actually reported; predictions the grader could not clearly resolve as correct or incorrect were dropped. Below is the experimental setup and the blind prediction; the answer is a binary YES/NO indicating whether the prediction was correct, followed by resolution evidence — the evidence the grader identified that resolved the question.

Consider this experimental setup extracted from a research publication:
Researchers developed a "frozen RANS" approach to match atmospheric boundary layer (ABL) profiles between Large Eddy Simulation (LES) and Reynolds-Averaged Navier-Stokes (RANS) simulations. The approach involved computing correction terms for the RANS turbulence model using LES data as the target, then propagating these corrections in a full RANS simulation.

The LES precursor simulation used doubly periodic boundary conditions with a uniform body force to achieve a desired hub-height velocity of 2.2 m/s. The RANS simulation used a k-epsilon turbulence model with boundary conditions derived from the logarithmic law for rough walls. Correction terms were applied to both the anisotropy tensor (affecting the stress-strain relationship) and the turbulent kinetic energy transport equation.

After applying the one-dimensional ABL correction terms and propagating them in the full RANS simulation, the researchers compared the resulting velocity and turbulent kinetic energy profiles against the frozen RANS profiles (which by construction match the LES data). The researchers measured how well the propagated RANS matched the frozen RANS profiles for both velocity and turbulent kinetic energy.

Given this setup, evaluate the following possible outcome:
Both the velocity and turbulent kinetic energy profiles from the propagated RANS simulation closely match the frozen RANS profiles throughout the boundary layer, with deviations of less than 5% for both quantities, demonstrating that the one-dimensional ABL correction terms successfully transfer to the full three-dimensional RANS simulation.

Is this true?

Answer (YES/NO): NO